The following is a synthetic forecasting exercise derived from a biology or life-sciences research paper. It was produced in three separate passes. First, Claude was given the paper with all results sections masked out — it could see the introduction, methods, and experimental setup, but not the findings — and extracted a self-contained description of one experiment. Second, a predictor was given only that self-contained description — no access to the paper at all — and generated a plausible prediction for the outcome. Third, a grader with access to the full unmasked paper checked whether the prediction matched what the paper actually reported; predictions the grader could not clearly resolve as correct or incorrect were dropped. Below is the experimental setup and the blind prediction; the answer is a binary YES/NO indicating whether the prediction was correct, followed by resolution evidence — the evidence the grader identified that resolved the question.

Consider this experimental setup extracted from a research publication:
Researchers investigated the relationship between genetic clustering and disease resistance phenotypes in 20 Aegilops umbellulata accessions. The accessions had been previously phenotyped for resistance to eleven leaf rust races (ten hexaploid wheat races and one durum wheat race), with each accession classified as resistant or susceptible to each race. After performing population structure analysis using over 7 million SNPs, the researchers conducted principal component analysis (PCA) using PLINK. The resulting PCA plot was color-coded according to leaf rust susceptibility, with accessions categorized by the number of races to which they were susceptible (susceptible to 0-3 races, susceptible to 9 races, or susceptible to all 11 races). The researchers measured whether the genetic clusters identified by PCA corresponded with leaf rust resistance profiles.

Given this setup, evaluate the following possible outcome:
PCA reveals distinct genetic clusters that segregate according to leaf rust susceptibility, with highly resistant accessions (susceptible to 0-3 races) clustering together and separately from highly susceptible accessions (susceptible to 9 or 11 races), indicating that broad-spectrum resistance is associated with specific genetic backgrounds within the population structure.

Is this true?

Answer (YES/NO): YES